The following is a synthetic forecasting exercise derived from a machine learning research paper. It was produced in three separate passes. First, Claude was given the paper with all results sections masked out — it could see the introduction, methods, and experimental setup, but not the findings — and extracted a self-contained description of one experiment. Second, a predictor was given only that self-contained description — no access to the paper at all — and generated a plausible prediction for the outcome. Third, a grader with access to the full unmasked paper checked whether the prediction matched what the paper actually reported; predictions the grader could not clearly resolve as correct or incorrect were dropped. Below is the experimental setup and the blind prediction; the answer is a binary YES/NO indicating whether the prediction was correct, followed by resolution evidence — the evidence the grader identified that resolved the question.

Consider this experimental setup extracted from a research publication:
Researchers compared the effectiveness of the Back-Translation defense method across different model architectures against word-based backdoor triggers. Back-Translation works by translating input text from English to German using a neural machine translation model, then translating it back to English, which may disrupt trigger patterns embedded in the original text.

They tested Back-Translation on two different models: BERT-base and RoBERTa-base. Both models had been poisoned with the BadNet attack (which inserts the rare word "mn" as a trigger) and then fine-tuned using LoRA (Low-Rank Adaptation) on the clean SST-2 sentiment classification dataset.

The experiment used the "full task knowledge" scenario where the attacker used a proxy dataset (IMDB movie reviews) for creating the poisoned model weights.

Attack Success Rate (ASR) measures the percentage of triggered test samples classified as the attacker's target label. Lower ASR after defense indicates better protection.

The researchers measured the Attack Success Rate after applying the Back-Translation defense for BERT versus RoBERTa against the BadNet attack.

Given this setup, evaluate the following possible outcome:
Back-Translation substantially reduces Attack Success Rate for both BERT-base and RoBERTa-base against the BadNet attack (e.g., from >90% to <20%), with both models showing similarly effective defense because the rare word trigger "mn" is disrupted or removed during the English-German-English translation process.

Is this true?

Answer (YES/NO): NO